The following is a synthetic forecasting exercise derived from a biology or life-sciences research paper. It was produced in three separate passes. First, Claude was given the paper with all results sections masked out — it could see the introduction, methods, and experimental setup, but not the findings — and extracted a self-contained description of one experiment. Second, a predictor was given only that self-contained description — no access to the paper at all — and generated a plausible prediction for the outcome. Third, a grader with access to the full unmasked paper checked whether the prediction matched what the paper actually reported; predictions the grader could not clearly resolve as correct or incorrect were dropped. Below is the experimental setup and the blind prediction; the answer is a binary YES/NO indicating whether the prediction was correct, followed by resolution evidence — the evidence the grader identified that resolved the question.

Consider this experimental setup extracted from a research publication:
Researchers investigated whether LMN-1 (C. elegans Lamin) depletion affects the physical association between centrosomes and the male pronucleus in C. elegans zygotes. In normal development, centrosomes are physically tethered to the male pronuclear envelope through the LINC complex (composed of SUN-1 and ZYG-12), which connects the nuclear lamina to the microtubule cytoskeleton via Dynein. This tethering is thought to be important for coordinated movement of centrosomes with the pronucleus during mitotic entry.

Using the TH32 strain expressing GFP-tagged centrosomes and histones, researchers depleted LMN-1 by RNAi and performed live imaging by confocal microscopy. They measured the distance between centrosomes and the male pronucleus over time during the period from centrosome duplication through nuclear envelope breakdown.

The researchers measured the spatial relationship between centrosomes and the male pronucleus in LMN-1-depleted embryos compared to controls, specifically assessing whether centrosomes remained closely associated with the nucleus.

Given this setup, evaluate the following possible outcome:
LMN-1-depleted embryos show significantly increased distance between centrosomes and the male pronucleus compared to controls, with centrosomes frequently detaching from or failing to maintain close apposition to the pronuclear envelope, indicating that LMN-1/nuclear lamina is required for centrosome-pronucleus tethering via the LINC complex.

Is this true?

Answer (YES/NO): YES